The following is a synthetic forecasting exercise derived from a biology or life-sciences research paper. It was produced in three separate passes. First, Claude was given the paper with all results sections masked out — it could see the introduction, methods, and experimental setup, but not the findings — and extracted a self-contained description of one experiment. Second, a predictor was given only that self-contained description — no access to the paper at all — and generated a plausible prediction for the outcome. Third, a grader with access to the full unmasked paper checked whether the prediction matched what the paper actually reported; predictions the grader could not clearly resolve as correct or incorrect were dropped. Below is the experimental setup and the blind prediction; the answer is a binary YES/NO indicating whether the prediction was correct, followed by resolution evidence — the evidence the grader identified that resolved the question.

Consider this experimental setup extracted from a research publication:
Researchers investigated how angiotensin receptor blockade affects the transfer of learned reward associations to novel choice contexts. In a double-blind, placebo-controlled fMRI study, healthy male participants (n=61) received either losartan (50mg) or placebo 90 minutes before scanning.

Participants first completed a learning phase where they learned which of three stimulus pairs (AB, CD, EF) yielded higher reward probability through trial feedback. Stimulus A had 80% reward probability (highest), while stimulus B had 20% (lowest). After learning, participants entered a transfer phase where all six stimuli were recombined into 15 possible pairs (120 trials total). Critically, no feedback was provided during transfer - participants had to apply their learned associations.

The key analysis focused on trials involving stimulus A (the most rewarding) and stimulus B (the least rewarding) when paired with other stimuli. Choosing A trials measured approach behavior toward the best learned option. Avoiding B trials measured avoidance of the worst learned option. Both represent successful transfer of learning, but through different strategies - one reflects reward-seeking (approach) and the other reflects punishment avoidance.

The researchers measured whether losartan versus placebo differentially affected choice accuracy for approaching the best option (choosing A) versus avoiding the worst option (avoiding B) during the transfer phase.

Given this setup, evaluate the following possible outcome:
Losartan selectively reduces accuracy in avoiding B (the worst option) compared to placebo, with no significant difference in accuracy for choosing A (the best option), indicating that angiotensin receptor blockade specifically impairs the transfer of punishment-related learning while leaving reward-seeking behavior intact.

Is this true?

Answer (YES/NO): NO